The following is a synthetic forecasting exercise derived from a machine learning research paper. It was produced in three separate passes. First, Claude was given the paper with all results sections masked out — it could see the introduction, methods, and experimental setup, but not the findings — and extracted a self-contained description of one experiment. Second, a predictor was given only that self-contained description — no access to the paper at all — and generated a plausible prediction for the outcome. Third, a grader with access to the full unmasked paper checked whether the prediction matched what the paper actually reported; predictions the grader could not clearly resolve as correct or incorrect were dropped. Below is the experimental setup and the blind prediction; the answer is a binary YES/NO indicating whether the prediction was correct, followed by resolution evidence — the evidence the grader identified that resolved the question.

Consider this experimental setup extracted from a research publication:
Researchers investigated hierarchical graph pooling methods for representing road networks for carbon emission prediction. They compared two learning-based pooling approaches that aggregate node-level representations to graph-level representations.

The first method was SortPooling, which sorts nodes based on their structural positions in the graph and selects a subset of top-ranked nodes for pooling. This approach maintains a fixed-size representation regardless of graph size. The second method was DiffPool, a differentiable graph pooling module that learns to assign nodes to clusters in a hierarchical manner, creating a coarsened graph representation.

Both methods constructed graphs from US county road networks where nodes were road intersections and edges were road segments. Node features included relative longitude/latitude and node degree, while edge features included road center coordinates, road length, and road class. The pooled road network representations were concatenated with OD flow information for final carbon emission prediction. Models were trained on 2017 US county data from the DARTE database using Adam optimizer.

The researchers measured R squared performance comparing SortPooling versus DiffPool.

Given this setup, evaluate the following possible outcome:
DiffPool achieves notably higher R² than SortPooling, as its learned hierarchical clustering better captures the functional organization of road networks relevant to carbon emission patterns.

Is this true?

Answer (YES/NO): NO